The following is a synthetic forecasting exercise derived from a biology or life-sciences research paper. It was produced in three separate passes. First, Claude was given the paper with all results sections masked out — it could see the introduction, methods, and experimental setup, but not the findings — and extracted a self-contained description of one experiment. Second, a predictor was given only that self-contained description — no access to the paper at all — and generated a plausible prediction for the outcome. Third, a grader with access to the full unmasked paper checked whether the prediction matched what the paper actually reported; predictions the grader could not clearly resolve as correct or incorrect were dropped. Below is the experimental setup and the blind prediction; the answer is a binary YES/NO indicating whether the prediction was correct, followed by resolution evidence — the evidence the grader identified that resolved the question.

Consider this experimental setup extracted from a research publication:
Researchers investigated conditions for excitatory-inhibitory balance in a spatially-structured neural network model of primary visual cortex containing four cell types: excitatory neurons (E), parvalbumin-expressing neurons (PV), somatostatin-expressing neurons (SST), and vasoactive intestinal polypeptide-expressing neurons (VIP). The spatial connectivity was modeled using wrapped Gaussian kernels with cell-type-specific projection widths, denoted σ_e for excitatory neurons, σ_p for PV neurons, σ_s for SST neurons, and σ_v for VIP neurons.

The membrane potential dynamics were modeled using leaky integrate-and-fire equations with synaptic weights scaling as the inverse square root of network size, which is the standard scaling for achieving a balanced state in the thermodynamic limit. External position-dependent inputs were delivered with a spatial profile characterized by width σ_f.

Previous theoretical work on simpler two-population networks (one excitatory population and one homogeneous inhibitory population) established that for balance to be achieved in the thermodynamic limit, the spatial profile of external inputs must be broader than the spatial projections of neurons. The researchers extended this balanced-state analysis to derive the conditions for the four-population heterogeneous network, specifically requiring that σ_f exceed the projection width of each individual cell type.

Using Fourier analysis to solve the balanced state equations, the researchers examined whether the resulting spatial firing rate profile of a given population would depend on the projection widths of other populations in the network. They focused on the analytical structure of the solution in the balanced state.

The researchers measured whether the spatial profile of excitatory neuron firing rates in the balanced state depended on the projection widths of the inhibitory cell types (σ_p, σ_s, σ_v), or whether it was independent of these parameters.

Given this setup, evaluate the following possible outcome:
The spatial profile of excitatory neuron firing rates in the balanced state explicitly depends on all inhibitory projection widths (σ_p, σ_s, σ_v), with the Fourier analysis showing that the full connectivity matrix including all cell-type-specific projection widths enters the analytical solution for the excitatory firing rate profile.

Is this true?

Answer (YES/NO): NO